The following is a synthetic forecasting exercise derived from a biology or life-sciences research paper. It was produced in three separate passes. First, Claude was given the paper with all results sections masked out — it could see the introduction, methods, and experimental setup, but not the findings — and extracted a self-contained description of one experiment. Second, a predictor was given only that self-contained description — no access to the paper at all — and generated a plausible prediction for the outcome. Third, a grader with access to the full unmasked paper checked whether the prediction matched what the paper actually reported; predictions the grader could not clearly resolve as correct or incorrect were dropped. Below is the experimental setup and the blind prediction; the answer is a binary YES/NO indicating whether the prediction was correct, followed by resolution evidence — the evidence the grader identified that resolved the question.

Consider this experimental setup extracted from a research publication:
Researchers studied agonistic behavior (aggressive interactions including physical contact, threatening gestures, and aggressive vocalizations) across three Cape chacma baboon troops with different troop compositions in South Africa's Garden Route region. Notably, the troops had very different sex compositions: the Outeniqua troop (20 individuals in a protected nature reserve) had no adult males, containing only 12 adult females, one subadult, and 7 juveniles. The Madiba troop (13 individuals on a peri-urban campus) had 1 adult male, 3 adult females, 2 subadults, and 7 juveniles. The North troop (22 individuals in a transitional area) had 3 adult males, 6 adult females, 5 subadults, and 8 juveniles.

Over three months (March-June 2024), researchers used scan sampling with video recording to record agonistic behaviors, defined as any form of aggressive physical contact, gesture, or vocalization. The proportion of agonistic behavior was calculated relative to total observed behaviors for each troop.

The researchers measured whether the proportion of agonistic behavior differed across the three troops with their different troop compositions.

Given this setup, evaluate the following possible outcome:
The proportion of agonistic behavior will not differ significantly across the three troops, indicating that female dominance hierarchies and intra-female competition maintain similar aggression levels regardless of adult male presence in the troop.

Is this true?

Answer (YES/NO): NO